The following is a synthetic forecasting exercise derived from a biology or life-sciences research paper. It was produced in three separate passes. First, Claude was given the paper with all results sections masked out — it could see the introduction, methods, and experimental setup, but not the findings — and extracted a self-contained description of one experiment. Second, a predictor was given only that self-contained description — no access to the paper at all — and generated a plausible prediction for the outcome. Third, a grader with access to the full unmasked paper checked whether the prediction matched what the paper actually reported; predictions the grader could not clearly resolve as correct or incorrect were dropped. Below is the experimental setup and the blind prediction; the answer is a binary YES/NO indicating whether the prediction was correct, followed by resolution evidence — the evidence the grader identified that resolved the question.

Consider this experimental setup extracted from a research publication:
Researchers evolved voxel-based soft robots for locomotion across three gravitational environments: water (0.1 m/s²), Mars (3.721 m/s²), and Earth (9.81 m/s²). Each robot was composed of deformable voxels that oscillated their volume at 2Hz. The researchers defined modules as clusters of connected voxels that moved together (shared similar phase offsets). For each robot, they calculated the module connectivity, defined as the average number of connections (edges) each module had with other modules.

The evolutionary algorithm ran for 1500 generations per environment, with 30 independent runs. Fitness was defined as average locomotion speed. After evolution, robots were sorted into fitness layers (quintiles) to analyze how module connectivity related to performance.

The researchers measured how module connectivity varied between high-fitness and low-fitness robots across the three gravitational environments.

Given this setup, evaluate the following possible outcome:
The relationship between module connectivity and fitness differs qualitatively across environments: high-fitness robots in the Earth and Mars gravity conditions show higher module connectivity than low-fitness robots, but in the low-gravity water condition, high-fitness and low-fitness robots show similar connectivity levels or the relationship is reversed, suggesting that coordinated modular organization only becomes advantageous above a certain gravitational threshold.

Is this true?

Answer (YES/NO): NO